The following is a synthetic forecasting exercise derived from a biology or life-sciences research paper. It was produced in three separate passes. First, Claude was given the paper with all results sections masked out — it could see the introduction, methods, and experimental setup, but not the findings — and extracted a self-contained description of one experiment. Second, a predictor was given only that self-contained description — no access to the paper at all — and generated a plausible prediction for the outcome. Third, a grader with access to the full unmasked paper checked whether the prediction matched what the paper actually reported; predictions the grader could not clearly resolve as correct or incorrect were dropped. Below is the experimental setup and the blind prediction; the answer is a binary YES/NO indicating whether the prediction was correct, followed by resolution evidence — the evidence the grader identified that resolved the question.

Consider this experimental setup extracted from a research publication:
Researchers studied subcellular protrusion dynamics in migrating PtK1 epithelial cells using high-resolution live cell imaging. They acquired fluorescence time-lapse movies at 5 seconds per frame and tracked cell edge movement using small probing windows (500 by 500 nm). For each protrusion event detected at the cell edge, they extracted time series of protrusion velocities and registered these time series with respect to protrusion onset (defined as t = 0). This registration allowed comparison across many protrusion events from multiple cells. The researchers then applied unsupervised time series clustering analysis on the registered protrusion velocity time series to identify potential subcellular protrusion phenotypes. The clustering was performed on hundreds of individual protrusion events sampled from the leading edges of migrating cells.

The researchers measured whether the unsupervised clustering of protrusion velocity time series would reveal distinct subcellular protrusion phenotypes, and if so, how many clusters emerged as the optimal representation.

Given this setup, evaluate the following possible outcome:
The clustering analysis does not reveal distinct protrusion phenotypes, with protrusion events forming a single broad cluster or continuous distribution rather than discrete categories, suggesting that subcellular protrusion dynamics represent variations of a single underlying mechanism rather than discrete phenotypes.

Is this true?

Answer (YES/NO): NO